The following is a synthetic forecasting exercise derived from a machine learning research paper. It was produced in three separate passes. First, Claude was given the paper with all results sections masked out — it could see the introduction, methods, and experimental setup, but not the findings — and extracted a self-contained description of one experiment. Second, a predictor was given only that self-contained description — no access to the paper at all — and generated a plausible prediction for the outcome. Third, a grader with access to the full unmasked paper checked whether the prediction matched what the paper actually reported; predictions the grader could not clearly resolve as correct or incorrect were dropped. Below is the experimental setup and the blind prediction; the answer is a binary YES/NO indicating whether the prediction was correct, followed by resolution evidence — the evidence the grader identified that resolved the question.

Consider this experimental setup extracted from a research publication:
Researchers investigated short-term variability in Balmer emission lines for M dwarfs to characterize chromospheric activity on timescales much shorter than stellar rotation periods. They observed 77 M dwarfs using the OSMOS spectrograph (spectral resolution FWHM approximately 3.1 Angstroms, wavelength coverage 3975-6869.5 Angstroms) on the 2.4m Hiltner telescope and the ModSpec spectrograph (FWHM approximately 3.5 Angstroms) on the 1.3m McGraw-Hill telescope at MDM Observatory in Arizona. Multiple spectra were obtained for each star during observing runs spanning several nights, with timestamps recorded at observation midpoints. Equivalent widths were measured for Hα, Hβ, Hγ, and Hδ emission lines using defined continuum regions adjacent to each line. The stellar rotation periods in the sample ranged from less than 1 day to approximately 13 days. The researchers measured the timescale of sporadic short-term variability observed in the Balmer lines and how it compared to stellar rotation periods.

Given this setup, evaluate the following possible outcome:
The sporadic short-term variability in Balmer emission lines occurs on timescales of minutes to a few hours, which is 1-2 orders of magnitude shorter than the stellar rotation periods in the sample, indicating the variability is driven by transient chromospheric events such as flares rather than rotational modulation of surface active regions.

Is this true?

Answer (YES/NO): YES